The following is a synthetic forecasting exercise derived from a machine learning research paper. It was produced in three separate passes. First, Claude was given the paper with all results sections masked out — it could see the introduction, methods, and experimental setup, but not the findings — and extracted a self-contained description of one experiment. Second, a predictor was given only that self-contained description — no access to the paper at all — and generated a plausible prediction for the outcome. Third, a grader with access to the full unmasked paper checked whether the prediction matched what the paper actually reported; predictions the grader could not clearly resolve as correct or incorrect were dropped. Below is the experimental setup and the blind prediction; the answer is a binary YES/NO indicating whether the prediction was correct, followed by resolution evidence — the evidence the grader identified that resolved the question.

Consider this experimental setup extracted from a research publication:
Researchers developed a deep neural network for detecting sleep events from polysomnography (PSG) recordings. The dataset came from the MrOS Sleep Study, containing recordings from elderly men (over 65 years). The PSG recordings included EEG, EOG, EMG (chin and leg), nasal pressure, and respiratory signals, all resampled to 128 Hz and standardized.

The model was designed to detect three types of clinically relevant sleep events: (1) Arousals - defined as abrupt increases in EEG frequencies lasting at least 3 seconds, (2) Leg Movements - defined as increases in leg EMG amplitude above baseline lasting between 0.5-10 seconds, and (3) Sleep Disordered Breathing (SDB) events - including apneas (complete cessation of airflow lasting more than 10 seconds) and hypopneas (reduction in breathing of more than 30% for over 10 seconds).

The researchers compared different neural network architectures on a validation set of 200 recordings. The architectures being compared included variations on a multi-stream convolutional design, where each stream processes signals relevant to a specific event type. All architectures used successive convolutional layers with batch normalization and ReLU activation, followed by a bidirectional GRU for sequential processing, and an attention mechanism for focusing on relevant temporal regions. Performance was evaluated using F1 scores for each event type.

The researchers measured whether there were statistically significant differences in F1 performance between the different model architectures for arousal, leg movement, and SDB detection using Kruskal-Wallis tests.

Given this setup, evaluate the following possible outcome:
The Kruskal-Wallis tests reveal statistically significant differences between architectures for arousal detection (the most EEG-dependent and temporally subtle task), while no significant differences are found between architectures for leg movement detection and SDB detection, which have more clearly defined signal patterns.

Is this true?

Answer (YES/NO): NO